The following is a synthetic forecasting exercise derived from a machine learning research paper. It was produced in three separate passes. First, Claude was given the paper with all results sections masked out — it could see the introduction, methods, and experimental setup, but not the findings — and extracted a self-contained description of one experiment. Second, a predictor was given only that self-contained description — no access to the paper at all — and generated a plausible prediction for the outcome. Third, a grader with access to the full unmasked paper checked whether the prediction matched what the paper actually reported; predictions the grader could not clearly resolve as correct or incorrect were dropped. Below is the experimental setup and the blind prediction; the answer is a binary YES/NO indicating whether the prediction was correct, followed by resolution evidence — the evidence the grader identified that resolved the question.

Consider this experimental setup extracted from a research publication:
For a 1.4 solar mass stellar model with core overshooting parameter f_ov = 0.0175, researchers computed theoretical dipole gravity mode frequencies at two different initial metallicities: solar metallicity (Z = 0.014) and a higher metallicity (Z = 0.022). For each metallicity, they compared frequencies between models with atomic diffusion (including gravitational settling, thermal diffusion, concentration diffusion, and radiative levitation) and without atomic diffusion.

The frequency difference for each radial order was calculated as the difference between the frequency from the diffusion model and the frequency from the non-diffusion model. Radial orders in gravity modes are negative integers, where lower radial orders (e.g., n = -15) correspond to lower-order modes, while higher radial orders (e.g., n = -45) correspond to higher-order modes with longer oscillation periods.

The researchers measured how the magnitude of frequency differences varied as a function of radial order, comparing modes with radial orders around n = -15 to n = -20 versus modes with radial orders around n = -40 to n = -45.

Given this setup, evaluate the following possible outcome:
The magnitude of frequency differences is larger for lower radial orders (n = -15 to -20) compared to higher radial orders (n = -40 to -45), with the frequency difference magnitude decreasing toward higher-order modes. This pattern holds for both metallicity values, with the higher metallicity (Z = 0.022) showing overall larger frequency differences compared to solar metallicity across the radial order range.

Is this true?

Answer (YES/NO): YES